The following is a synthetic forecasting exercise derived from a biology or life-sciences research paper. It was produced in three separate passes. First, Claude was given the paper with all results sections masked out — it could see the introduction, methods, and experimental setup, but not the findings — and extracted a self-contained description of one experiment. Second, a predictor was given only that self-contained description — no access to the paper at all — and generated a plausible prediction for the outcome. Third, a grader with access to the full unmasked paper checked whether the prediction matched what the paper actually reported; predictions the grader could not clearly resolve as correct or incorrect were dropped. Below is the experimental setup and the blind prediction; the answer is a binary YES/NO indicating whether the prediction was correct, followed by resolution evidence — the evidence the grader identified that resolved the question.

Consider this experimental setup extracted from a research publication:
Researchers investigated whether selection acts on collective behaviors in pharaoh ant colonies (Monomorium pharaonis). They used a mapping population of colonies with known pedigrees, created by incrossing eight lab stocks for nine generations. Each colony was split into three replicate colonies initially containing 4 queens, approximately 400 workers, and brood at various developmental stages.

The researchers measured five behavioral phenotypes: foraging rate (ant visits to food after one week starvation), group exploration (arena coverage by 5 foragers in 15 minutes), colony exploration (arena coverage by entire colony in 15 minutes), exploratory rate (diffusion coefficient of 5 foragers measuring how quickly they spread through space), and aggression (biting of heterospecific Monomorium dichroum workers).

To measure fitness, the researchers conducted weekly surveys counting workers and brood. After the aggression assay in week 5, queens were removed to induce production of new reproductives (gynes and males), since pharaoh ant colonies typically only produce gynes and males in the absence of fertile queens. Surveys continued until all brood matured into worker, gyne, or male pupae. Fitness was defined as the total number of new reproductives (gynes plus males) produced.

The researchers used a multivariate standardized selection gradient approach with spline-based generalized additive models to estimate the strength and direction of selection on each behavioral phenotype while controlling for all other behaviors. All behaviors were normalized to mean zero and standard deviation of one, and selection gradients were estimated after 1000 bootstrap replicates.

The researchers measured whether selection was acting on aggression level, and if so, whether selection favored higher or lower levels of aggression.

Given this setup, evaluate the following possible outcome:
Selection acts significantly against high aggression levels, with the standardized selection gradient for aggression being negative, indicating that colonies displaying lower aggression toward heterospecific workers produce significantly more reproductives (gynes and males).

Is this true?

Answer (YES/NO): NO